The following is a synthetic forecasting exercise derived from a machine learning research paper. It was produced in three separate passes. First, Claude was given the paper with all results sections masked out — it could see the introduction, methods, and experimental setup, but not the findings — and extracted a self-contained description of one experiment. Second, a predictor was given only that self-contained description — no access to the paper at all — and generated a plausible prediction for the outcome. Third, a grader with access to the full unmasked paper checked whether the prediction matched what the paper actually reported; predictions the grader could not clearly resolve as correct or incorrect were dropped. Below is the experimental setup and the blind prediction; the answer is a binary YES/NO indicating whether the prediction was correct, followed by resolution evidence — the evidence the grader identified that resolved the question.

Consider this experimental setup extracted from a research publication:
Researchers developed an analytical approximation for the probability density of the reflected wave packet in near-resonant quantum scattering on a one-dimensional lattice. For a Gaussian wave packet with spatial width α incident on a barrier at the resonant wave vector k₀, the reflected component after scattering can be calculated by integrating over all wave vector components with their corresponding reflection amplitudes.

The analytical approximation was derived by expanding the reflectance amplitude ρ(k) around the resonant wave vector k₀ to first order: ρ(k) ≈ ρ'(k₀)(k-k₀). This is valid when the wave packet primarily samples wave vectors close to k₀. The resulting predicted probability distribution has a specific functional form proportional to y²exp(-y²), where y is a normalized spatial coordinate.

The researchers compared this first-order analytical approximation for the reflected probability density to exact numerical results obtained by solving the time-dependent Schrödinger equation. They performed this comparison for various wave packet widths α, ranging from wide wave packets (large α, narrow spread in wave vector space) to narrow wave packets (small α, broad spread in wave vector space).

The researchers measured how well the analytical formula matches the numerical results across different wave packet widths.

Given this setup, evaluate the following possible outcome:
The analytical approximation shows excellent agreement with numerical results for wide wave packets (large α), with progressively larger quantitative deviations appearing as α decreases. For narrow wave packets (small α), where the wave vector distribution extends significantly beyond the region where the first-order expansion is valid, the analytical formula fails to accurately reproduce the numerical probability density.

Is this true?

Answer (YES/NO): YES